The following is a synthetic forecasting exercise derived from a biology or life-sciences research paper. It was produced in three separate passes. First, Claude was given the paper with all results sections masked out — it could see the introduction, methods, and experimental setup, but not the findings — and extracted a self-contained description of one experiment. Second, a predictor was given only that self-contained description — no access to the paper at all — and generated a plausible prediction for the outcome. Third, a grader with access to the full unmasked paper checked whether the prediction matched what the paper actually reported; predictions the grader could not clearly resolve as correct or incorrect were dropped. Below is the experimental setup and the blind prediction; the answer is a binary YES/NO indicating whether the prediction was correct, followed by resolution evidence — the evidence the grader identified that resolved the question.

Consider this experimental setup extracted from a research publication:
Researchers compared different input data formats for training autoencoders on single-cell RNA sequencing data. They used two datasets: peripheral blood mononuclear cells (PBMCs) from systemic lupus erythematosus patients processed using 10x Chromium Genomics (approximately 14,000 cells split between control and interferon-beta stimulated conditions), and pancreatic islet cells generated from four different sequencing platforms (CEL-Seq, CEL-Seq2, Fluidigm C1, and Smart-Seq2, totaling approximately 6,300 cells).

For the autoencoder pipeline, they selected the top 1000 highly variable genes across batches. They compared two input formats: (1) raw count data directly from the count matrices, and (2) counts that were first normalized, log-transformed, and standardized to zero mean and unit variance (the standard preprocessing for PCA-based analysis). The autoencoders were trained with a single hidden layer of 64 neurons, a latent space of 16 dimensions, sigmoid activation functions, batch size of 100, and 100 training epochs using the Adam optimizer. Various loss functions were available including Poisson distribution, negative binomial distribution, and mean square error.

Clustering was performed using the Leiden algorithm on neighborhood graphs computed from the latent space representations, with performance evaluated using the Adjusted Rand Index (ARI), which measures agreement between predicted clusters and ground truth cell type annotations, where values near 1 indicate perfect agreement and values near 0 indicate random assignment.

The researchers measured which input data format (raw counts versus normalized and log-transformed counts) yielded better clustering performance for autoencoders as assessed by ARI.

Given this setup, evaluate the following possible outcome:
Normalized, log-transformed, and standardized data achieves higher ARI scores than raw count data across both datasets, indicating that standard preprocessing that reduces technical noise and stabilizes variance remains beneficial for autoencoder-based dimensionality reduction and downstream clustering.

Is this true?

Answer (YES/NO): NO